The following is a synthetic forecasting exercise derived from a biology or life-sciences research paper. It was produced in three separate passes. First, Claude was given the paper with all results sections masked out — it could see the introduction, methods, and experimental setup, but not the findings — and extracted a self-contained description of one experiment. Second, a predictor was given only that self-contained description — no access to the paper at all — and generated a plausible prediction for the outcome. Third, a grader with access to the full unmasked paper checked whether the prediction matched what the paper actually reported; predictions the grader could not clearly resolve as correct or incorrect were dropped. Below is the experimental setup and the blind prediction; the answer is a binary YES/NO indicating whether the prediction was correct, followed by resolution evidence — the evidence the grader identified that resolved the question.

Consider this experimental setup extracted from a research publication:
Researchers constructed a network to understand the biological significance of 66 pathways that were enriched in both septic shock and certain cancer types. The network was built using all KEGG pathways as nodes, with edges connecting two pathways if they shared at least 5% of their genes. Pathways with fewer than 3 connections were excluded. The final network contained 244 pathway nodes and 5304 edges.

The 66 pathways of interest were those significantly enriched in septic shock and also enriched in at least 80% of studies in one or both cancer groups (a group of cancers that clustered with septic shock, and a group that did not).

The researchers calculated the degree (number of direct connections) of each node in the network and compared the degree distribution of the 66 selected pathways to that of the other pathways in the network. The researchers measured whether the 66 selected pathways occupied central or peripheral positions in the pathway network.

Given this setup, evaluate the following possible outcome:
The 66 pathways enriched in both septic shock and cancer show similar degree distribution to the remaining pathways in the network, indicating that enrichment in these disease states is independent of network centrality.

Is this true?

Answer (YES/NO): NO